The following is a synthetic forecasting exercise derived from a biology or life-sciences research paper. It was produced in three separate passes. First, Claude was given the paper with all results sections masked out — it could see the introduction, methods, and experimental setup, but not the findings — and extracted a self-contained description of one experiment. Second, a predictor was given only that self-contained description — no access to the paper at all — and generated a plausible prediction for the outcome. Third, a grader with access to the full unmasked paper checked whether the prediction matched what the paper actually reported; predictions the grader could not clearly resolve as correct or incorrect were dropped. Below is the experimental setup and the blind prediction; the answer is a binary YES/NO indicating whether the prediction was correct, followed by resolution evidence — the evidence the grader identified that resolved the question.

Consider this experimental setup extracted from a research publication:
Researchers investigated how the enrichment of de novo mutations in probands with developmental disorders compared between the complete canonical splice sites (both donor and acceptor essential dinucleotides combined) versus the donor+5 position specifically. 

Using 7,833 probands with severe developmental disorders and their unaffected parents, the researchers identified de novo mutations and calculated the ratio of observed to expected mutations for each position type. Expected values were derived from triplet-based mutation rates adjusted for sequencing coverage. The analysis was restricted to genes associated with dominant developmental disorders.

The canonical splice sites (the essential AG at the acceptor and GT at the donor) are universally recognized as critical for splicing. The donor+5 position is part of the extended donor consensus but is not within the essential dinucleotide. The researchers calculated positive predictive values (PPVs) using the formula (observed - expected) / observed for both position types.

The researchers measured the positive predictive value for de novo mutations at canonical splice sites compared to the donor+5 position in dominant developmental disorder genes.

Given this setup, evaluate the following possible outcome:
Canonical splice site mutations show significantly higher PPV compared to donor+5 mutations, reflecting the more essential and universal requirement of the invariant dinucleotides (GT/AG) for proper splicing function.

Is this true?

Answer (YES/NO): NO